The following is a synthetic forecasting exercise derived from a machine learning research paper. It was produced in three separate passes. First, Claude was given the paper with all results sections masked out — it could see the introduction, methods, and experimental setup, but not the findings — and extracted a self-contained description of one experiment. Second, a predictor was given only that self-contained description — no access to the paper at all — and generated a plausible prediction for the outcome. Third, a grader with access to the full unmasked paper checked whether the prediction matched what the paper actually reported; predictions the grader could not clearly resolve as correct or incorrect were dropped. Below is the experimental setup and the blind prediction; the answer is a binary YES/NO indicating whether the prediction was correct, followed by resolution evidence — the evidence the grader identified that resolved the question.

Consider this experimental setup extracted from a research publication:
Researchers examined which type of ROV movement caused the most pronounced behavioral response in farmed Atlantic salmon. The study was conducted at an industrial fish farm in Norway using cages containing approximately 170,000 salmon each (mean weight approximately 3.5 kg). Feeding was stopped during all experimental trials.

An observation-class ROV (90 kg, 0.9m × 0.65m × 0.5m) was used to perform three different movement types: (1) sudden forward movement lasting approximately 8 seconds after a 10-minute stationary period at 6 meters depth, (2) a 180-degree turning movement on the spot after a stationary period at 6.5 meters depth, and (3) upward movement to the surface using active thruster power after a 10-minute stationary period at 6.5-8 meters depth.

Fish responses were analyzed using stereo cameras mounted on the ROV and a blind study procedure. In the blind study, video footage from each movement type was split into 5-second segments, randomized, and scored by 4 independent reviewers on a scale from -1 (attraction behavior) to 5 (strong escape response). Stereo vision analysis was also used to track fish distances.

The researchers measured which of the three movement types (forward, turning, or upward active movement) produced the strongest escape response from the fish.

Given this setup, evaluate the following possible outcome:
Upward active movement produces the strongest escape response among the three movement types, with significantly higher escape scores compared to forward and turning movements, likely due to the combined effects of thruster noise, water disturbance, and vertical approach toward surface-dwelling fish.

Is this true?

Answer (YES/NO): NO